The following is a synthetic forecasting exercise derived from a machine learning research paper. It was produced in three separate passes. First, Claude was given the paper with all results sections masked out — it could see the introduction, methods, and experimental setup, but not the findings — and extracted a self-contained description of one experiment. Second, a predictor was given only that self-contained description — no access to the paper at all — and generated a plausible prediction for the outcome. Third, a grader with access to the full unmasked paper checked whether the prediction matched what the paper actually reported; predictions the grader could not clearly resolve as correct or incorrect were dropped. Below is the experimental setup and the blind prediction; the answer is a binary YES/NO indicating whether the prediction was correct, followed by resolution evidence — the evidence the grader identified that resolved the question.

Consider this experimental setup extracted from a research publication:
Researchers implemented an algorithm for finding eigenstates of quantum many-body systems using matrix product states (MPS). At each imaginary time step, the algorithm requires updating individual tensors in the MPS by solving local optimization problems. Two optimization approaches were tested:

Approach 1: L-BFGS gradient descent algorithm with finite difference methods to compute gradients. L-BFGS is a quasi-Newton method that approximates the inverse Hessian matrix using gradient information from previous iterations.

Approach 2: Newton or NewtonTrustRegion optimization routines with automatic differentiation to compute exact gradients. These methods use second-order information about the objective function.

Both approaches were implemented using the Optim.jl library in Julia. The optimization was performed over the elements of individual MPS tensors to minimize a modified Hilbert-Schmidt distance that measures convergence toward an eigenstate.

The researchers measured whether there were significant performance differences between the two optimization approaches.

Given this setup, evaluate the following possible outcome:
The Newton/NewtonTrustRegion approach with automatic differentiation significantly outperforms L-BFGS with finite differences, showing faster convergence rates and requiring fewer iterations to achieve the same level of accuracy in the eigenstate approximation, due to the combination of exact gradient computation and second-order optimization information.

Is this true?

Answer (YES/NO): NO